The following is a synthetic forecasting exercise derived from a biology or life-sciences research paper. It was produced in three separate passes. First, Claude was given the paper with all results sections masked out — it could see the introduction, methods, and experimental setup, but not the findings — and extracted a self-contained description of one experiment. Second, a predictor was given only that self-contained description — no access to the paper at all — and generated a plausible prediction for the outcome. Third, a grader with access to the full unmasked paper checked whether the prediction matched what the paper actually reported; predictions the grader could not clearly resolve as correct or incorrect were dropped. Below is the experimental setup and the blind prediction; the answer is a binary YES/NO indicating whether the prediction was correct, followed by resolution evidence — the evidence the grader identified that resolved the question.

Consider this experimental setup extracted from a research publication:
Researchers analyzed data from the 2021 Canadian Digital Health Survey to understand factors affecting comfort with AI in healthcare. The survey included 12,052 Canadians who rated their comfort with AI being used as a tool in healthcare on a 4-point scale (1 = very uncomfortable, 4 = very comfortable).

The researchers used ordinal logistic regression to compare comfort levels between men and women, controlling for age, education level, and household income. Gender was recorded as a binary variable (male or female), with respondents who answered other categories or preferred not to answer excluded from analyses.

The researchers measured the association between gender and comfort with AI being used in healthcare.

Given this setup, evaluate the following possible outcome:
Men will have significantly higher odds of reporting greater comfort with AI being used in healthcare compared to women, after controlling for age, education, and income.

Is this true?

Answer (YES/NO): YES